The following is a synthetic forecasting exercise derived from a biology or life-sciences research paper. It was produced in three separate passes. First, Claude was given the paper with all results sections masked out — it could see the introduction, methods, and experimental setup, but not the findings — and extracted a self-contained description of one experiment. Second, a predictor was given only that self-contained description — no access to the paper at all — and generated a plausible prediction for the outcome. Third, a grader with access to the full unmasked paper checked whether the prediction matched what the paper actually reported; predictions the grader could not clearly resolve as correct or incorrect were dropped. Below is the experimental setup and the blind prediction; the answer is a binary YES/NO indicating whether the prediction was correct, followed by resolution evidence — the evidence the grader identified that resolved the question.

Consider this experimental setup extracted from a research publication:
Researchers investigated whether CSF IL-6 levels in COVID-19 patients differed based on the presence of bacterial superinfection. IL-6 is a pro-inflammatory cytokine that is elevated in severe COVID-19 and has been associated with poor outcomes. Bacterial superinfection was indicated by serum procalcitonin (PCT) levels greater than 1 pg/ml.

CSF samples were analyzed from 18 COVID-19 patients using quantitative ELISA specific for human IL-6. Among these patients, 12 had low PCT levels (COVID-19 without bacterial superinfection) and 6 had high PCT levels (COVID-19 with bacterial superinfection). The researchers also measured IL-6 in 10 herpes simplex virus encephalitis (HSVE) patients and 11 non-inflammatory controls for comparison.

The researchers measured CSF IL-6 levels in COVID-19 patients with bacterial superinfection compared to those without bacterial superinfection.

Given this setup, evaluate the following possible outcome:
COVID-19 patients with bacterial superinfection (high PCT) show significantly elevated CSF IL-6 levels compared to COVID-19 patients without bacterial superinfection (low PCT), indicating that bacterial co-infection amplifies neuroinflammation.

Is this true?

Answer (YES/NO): NO